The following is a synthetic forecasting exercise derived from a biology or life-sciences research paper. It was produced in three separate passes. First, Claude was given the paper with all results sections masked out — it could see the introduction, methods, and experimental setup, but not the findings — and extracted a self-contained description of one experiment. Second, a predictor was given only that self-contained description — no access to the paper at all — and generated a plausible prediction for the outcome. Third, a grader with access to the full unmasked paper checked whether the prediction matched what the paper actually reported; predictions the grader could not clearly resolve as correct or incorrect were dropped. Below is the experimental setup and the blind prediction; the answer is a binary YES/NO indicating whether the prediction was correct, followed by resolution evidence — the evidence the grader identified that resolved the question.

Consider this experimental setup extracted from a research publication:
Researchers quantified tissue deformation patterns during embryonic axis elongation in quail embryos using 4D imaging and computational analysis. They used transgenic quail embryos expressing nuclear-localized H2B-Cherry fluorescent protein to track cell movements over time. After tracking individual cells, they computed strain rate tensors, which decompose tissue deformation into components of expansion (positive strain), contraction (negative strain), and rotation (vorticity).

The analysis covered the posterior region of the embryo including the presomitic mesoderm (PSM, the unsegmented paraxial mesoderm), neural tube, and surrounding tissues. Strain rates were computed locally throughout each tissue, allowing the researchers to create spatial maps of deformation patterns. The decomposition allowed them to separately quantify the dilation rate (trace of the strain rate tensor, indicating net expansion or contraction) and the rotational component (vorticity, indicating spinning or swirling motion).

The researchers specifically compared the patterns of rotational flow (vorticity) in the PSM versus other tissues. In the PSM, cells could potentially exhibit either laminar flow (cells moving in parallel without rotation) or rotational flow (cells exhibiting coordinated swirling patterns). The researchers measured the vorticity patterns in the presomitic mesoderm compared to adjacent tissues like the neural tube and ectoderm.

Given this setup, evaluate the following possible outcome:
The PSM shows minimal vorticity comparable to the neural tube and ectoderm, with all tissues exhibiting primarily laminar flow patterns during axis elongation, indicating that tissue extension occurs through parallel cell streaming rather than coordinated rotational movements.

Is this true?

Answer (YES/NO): NO